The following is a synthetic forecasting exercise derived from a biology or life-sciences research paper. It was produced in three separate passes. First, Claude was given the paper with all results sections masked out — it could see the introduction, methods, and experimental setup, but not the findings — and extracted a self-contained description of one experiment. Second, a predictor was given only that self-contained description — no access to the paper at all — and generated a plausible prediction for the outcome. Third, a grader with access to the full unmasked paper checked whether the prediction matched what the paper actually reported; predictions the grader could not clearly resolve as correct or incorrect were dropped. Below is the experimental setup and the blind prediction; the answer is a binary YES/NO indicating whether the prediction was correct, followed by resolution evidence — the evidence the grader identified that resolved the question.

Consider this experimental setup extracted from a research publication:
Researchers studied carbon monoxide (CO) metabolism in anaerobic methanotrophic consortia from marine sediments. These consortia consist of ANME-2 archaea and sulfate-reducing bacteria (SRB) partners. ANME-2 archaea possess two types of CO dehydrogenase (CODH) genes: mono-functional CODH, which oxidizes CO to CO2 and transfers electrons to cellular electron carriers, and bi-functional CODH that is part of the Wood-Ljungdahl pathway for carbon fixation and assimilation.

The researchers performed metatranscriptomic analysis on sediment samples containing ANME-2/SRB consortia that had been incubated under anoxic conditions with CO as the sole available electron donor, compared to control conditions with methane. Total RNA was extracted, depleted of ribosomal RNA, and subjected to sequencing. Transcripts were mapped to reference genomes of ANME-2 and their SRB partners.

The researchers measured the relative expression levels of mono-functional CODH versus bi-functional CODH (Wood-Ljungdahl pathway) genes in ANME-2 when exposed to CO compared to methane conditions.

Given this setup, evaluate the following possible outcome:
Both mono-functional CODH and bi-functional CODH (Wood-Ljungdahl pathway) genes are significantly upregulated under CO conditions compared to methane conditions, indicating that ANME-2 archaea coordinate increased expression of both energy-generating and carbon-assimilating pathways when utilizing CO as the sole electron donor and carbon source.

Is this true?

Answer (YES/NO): NO